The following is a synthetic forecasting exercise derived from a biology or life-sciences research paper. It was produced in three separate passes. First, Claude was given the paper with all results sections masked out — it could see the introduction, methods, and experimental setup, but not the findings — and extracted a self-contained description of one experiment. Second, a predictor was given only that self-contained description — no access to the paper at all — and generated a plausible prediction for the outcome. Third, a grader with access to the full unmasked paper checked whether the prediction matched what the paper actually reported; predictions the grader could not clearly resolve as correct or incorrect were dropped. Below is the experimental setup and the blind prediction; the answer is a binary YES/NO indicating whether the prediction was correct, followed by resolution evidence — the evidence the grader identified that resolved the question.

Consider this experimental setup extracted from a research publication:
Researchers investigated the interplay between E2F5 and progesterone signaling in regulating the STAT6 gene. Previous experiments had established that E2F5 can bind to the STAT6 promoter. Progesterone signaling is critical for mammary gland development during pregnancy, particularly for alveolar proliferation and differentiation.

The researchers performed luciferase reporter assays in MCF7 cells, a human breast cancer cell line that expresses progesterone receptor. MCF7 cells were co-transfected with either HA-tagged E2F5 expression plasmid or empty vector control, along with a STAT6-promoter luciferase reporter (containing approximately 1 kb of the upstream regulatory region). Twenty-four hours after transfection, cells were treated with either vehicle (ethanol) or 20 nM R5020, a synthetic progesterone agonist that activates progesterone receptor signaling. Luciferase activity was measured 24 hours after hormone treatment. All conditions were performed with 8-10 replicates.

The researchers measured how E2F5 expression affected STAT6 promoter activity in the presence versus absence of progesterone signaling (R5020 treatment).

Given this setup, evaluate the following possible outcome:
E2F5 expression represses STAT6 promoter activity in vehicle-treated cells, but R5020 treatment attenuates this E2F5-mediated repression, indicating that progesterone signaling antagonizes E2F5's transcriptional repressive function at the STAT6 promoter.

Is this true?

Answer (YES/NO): YES